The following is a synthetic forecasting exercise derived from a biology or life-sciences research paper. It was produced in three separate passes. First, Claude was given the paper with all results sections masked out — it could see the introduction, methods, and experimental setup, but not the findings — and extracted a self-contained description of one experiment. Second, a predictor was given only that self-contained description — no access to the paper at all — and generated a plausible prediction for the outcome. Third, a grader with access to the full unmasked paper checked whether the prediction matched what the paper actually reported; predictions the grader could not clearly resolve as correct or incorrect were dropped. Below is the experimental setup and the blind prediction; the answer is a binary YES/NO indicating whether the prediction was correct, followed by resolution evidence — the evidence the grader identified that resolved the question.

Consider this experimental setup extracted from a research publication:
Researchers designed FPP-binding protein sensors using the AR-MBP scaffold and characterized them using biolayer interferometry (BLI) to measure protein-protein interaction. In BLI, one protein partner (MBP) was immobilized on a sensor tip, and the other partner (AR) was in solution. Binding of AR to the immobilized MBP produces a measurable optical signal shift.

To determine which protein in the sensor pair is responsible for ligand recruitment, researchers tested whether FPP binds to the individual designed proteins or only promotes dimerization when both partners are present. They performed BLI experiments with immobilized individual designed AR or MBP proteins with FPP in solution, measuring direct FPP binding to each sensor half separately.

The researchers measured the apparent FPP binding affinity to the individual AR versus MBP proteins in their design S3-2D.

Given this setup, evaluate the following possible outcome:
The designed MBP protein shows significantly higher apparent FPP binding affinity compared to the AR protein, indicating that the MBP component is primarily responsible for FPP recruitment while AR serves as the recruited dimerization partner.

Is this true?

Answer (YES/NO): NO